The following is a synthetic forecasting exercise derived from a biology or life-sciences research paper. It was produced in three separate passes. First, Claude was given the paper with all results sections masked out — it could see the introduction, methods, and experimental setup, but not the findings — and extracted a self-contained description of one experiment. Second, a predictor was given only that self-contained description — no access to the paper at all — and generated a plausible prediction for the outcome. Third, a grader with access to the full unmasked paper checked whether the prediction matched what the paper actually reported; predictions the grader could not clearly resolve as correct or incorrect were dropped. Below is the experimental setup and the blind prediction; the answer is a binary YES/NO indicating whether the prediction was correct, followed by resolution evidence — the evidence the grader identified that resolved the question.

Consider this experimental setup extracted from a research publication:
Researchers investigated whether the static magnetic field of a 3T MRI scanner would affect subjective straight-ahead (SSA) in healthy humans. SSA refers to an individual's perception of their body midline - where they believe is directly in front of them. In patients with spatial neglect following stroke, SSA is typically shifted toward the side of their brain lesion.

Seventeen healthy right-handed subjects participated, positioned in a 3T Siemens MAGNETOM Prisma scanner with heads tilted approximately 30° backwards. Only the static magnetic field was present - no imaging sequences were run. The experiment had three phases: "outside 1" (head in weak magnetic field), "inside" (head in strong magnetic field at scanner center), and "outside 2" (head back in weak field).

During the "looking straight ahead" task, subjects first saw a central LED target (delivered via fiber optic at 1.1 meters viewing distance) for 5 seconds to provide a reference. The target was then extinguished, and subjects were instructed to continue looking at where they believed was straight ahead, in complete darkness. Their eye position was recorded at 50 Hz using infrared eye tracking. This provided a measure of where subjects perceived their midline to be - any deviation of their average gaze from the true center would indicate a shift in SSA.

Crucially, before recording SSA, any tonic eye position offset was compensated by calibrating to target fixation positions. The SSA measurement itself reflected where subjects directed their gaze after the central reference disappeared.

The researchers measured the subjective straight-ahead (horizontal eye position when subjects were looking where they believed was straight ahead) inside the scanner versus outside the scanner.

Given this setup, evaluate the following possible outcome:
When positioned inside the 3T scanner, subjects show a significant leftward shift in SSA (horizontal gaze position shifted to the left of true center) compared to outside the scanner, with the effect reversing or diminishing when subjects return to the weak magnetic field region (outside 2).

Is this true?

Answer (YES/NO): NO